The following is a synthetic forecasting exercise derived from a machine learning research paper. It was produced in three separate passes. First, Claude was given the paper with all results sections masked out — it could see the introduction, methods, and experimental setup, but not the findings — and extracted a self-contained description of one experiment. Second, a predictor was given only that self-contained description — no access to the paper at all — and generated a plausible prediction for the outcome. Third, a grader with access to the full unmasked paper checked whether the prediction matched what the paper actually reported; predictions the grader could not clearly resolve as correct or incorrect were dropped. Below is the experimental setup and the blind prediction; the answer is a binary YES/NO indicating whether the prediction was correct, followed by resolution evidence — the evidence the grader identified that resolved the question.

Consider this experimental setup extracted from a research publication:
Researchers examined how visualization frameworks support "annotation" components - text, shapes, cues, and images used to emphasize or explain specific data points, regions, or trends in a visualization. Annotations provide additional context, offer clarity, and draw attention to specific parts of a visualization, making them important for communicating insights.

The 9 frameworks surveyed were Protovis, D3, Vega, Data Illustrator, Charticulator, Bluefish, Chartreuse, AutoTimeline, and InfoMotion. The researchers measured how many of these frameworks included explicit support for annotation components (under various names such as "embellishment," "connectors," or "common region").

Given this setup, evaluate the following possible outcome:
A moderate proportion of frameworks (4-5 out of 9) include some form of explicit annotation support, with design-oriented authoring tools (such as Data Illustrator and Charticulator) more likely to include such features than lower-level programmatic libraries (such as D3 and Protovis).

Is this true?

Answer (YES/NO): NO